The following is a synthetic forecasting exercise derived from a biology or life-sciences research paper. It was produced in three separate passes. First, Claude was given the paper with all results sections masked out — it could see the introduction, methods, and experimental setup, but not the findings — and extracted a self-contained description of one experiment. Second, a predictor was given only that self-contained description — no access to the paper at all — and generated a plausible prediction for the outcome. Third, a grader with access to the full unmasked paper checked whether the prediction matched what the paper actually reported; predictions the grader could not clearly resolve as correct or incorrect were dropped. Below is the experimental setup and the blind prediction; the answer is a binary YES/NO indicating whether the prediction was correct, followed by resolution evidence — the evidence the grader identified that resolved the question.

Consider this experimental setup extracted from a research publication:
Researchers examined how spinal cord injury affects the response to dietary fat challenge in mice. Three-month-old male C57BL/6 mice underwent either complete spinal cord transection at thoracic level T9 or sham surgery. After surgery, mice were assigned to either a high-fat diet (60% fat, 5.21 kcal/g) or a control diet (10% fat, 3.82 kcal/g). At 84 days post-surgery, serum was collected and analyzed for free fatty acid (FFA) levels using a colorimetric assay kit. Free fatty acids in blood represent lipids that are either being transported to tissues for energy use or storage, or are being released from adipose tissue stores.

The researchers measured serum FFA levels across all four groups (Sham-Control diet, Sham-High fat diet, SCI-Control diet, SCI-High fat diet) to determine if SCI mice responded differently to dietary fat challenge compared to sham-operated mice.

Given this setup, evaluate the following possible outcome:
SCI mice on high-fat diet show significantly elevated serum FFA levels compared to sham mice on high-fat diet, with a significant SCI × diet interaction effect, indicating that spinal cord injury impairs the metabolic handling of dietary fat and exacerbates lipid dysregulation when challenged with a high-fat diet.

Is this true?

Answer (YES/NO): YES